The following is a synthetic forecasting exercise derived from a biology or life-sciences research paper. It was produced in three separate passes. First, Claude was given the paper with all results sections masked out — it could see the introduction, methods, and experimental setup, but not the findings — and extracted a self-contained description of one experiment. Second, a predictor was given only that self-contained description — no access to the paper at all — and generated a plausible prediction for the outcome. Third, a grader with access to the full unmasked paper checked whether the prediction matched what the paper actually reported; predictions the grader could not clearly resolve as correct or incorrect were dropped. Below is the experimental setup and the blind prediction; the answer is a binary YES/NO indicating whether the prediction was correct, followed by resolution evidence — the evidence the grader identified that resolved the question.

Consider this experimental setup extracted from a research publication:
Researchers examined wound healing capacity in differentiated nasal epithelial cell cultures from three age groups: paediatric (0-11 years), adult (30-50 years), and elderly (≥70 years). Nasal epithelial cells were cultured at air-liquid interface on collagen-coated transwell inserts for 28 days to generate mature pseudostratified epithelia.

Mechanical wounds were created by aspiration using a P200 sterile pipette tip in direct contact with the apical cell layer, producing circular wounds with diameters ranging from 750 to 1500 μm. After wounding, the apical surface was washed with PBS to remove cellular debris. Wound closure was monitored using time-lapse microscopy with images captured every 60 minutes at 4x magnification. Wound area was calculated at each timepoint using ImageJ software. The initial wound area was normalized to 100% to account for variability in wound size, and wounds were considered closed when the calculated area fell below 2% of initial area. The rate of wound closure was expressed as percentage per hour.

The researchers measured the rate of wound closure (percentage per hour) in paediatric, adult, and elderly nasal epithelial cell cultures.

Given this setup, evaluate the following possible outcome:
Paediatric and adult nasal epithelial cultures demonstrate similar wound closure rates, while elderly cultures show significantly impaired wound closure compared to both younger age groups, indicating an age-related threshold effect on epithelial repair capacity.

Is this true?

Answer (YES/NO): NO